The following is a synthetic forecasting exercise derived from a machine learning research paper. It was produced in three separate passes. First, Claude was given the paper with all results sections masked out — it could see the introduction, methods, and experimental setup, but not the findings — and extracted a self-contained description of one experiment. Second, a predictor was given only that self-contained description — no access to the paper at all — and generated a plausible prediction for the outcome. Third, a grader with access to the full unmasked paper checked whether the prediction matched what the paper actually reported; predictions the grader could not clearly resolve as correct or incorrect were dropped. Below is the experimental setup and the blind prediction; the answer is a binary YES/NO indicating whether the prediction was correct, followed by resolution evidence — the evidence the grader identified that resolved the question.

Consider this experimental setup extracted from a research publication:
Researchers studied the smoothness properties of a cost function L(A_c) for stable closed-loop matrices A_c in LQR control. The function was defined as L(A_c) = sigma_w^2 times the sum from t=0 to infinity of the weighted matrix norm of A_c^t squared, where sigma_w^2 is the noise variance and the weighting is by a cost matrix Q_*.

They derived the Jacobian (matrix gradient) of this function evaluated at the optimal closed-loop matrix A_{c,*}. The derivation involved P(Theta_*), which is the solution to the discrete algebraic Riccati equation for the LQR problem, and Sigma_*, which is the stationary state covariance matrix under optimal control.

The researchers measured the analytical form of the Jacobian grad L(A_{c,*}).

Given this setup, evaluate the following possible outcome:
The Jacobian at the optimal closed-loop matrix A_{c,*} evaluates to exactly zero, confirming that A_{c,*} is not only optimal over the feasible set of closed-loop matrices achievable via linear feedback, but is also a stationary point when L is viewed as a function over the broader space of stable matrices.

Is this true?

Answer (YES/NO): NO